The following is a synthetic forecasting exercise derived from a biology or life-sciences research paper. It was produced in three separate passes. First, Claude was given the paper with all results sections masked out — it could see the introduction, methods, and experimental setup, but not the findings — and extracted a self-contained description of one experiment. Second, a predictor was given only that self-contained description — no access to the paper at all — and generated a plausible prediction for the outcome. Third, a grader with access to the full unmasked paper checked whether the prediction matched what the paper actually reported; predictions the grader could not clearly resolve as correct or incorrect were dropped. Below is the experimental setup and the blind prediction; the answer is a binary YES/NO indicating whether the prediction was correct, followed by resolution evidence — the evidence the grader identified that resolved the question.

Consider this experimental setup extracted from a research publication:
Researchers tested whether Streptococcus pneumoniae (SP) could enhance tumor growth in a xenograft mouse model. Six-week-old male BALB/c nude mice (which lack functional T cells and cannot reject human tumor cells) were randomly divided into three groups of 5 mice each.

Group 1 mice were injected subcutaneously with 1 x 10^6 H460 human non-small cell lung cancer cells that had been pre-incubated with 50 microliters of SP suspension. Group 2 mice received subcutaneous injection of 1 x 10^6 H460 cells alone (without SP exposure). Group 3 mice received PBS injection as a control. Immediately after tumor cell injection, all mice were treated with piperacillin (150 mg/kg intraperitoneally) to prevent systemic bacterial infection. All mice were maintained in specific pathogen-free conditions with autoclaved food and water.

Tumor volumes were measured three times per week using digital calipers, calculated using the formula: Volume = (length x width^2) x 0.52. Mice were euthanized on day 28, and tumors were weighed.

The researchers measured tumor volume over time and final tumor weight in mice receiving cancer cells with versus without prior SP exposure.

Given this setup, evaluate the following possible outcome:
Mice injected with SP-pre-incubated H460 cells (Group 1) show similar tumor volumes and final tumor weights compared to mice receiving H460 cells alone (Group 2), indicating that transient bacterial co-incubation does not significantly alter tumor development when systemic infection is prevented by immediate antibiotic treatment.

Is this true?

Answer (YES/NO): NO